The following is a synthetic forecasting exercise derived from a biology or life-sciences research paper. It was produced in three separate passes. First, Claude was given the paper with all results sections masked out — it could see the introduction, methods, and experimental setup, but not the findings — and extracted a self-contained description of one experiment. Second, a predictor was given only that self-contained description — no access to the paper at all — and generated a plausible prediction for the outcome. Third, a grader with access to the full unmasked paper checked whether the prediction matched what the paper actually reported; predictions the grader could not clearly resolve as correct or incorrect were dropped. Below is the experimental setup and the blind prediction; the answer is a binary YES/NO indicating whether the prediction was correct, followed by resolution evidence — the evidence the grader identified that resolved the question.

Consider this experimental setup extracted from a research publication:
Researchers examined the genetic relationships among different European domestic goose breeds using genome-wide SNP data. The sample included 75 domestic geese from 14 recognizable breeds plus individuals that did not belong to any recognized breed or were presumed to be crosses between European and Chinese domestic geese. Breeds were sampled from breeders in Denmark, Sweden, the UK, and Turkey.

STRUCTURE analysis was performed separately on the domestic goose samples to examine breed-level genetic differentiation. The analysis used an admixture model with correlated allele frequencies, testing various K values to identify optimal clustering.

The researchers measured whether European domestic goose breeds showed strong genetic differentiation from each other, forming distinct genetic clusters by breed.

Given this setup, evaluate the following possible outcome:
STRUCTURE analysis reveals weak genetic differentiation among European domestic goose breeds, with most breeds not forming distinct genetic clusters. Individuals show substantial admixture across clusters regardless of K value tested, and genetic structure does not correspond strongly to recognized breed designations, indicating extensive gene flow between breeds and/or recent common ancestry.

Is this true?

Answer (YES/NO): YES